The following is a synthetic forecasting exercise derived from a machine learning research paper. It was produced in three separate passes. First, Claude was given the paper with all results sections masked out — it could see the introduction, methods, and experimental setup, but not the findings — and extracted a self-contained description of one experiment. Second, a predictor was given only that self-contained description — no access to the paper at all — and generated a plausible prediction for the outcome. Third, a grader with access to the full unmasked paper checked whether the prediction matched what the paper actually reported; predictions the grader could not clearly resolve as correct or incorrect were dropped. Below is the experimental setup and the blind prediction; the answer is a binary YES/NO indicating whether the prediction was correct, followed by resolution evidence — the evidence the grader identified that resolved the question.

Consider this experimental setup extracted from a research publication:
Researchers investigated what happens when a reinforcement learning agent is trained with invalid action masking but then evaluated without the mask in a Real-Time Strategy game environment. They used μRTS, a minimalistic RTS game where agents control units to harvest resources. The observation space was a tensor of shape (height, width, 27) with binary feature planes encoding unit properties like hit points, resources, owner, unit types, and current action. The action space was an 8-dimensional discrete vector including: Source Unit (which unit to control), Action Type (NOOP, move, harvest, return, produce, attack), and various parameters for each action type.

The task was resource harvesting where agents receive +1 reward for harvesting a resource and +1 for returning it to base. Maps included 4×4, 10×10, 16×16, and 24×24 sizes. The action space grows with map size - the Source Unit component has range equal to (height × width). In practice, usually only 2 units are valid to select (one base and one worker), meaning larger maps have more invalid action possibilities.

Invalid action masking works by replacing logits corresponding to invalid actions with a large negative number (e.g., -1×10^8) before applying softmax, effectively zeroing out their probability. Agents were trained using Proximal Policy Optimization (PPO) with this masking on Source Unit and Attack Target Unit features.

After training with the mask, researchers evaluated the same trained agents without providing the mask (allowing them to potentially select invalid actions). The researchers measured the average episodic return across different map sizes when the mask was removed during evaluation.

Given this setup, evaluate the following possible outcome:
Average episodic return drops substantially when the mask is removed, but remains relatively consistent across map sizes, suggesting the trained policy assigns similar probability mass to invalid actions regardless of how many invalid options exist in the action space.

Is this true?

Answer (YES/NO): NO